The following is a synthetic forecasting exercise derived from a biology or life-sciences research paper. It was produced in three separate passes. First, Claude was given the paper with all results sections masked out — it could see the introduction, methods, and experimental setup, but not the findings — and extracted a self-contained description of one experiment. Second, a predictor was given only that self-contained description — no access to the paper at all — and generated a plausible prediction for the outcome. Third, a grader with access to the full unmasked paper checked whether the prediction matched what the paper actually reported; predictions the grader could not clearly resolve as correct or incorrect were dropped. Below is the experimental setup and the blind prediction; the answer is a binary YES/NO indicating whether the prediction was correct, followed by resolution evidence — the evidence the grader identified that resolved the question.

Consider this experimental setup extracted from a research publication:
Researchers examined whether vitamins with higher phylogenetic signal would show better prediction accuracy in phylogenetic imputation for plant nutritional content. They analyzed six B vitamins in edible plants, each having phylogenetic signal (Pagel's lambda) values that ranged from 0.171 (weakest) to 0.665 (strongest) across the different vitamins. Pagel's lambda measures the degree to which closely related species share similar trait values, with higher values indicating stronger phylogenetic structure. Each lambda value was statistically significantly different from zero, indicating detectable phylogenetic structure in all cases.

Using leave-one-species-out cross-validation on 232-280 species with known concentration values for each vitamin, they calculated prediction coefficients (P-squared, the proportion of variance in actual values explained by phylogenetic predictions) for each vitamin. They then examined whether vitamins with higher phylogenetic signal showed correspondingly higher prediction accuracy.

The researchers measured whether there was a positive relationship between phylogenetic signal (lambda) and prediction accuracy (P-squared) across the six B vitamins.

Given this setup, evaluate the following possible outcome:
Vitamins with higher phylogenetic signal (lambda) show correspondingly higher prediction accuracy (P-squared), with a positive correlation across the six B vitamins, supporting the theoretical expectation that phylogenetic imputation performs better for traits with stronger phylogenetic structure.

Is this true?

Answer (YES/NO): YES